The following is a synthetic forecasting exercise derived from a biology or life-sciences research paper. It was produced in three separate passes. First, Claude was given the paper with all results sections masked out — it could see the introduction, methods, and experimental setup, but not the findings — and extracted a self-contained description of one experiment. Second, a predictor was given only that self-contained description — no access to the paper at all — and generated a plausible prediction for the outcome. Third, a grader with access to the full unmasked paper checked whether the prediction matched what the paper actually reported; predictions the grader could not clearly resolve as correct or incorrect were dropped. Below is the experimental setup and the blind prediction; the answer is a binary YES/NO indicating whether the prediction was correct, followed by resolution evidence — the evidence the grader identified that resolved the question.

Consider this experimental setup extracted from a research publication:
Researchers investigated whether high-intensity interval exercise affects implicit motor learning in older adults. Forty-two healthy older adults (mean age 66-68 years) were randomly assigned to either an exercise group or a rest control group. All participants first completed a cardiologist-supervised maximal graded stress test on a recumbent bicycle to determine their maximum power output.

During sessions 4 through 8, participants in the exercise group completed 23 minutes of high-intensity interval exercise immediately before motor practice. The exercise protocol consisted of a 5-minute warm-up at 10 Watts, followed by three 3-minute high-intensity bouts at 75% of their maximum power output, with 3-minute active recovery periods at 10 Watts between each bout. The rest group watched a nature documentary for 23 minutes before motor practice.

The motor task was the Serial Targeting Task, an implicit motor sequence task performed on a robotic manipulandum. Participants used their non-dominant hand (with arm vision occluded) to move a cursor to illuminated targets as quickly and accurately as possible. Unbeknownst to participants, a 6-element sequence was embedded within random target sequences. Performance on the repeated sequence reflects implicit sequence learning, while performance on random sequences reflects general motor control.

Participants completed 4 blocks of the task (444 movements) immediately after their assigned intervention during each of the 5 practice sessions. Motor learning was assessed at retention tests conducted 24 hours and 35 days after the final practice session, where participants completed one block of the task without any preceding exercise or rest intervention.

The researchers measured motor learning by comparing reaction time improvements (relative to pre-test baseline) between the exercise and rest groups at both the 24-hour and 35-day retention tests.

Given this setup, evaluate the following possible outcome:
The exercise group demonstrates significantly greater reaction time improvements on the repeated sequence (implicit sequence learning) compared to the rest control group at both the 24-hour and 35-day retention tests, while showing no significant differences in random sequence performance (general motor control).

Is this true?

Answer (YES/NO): NO